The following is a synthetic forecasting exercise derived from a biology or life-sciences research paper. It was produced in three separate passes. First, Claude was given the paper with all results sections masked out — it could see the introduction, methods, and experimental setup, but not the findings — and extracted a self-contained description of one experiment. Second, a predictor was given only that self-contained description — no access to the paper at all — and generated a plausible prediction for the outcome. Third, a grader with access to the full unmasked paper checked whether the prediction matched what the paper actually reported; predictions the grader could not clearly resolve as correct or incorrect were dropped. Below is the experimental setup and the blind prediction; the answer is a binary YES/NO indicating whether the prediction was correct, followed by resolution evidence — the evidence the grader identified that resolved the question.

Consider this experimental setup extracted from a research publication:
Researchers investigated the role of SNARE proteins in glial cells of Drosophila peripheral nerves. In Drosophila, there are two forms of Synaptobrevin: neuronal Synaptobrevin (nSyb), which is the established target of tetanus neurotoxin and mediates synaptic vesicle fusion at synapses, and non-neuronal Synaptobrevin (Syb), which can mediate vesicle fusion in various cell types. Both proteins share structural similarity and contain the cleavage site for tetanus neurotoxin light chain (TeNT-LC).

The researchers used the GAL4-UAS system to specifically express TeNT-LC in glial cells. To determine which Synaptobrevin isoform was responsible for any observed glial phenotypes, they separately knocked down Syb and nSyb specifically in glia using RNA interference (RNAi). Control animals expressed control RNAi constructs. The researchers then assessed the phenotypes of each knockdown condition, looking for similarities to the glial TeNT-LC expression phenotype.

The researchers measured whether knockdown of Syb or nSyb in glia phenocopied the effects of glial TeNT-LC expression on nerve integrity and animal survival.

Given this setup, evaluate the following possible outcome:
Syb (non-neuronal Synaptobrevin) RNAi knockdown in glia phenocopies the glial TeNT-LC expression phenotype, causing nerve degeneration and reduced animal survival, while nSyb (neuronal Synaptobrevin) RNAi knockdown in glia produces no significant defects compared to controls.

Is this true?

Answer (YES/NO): YES